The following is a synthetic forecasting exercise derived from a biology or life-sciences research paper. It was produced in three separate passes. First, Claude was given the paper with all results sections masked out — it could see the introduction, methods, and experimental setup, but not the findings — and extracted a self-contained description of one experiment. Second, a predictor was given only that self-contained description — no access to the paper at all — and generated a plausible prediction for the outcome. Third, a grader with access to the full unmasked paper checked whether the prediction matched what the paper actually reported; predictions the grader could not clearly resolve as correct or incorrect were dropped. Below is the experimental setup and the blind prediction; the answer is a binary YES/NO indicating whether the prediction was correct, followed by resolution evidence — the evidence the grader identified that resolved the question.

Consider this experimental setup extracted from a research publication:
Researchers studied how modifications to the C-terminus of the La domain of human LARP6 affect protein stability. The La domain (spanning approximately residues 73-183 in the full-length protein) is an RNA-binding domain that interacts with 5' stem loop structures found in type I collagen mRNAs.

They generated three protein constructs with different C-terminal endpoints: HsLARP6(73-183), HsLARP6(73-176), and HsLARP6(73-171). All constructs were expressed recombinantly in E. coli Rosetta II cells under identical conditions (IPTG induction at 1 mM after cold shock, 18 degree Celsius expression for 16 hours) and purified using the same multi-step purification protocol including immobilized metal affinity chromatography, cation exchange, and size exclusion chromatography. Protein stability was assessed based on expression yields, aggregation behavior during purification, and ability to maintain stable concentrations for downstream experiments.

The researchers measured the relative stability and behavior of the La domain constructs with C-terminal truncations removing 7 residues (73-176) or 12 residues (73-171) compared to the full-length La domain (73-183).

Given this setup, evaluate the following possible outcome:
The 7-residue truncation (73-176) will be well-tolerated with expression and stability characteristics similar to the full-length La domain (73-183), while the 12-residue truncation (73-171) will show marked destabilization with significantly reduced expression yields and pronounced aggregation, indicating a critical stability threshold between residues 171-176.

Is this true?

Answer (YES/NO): NO